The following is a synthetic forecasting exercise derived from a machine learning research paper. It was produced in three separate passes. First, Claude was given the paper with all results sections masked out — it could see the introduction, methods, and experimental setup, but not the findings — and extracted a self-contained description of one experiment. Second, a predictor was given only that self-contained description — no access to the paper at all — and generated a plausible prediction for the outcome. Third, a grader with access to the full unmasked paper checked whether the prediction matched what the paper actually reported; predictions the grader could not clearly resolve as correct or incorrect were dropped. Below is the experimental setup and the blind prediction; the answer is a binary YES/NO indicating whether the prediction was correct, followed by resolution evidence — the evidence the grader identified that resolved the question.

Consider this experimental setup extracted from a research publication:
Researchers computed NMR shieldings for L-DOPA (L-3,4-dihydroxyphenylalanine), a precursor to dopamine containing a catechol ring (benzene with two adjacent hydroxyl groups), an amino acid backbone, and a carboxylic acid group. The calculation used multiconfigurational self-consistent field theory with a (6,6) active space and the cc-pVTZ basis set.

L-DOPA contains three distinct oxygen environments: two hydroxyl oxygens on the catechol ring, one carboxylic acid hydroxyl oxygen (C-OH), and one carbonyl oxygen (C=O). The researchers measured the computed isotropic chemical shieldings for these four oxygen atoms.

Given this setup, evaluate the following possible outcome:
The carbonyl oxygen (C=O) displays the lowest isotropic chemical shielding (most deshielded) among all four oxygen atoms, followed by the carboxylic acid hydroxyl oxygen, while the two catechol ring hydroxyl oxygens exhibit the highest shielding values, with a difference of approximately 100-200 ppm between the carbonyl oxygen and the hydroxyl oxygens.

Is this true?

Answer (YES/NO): NO